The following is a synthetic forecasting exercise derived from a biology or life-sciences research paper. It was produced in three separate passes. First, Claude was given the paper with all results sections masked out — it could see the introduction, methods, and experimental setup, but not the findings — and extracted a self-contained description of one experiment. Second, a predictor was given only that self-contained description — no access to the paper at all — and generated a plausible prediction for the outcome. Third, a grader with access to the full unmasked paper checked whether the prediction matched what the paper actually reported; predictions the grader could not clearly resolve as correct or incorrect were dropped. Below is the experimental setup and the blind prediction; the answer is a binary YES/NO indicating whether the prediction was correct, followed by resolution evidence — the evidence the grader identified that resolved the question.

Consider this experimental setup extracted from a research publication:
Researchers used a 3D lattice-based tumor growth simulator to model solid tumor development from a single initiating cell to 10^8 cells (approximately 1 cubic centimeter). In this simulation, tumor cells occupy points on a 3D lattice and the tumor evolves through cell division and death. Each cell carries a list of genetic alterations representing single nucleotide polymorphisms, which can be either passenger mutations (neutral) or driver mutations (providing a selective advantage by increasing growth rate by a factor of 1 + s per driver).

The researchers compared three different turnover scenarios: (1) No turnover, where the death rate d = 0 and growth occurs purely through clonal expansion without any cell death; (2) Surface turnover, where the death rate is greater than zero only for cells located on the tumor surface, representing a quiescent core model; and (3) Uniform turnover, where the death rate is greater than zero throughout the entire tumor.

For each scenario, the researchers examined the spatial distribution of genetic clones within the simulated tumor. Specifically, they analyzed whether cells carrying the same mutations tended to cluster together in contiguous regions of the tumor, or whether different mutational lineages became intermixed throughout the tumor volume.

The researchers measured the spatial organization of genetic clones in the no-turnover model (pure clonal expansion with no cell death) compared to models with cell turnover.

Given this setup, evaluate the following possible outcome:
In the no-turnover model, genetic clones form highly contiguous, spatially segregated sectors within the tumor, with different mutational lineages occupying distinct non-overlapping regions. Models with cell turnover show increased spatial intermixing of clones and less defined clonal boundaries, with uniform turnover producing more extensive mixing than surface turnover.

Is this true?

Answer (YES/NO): YES